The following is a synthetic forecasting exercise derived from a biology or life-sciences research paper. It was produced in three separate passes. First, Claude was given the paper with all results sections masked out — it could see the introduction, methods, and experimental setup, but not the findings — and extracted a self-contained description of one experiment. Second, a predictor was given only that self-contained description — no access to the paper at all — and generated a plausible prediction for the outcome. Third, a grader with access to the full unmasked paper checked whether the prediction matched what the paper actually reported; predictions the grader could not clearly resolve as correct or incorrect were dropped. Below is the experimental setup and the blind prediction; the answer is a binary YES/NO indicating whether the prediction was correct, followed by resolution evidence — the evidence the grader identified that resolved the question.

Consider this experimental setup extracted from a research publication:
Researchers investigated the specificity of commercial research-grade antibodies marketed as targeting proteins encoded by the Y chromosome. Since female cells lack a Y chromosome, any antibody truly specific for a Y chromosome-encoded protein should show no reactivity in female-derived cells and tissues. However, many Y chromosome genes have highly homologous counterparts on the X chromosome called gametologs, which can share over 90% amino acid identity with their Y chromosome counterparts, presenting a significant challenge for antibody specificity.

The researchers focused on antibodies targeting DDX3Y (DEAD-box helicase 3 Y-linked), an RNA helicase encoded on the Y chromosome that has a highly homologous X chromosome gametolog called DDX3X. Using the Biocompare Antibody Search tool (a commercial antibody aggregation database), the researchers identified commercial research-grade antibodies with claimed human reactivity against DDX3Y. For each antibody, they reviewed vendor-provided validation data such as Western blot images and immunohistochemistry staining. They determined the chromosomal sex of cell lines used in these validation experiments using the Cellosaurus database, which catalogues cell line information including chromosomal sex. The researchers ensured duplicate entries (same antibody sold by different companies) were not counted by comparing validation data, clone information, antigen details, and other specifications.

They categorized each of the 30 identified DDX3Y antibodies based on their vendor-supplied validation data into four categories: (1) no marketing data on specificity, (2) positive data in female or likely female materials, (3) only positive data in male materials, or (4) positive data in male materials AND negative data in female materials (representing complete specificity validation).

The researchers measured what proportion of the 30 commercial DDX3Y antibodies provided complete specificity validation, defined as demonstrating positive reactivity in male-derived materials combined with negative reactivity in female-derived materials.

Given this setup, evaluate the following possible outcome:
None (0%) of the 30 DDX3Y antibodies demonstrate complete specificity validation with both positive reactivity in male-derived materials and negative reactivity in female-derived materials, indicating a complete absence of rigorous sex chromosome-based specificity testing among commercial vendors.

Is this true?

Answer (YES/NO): NO